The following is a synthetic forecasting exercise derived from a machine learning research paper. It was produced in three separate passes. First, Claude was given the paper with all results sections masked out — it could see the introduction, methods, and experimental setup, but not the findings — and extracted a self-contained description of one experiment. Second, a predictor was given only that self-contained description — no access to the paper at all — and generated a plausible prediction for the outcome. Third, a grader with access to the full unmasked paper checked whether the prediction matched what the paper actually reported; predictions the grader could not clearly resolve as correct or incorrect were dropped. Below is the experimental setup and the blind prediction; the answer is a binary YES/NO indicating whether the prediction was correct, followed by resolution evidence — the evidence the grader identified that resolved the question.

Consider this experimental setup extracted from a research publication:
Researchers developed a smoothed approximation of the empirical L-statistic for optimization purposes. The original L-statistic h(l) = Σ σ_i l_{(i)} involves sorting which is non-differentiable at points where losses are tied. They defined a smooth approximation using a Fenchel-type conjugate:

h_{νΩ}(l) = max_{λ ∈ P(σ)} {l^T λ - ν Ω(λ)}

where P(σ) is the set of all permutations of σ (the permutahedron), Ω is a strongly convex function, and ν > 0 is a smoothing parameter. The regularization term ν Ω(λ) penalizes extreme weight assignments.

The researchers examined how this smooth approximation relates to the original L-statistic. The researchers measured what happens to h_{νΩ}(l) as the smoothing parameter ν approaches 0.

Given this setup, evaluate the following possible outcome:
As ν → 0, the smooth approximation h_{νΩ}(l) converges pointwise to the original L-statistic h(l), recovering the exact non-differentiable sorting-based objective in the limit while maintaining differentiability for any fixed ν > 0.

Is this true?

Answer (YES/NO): YES